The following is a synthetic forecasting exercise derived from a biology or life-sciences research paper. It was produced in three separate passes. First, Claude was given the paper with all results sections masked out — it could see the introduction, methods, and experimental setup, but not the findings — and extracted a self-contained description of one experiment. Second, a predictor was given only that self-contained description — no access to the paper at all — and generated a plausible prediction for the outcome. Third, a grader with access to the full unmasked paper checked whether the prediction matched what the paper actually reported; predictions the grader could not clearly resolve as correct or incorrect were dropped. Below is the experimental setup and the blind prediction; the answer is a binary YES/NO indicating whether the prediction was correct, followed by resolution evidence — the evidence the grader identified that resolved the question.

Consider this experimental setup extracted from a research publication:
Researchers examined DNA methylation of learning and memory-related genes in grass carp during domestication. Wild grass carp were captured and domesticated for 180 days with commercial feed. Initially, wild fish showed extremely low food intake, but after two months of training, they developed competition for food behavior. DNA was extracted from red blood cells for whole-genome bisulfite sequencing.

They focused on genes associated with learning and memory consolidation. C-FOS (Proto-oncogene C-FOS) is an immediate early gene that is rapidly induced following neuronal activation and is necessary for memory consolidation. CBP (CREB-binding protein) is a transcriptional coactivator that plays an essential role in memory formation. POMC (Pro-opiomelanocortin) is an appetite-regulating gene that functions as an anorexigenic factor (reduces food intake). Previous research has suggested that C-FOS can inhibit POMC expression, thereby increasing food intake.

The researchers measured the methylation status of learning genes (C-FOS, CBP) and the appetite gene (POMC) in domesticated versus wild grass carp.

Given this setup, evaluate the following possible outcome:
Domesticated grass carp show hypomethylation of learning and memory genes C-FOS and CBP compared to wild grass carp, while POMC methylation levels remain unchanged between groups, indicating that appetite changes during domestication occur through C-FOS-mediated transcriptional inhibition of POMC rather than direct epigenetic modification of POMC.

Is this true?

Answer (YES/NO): NO